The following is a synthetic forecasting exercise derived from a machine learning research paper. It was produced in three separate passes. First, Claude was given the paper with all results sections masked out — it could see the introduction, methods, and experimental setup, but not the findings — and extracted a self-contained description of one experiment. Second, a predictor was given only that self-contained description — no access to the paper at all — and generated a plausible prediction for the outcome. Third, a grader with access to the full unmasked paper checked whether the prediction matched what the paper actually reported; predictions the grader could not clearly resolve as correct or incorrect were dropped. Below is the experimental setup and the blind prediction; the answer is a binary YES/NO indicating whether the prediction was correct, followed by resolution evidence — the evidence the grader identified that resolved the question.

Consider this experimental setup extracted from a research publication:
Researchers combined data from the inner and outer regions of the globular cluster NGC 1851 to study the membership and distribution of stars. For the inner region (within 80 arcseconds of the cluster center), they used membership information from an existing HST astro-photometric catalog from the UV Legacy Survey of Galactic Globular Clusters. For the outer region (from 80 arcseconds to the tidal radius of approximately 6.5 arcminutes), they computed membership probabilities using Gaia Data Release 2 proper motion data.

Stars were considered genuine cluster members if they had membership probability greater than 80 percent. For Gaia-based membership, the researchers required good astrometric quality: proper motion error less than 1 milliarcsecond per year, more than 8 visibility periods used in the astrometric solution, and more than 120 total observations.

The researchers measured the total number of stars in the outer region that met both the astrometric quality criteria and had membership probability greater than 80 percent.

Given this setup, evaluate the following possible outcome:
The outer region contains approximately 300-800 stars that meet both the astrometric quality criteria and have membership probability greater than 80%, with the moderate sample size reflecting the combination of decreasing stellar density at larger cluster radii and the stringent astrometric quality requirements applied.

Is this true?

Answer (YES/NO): NO